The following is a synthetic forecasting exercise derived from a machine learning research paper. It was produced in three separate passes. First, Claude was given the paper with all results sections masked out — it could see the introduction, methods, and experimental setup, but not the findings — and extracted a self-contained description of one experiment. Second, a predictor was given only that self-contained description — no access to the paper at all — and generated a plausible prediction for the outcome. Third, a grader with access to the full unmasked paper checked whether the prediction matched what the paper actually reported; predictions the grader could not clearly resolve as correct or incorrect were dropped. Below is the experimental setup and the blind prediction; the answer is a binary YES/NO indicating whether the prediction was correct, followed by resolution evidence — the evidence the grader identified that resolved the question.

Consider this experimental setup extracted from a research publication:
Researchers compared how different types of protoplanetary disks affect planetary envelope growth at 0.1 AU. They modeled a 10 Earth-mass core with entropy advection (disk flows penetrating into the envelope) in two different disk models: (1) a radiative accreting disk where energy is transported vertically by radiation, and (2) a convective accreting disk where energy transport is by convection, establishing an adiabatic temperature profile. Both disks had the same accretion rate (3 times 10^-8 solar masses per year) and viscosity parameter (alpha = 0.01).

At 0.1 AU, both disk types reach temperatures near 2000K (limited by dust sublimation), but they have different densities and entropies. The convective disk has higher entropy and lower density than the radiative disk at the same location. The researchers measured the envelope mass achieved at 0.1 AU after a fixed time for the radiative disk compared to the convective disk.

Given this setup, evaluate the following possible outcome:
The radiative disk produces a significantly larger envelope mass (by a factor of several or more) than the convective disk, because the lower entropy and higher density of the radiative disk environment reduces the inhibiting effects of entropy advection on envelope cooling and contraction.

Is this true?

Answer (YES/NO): YES